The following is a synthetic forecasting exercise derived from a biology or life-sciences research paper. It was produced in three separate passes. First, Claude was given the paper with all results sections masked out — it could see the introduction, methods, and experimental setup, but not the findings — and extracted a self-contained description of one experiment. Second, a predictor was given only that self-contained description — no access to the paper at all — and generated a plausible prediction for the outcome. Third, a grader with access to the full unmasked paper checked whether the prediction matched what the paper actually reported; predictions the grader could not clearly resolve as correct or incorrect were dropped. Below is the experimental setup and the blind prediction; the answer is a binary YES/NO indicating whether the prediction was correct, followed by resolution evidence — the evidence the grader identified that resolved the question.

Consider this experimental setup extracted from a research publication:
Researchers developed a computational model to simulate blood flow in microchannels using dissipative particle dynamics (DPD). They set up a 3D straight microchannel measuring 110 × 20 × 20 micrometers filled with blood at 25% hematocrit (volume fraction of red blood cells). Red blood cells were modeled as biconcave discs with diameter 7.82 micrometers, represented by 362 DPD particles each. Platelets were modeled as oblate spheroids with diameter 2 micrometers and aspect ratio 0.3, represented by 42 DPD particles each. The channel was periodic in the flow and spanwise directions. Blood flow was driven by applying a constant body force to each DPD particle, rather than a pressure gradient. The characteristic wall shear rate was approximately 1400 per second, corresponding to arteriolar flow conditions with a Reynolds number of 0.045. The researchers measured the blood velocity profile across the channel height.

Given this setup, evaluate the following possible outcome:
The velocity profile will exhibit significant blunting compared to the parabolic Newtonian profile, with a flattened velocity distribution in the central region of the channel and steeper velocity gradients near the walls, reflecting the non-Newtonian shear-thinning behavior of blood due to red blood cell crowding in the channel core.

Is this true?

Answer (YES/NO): YES